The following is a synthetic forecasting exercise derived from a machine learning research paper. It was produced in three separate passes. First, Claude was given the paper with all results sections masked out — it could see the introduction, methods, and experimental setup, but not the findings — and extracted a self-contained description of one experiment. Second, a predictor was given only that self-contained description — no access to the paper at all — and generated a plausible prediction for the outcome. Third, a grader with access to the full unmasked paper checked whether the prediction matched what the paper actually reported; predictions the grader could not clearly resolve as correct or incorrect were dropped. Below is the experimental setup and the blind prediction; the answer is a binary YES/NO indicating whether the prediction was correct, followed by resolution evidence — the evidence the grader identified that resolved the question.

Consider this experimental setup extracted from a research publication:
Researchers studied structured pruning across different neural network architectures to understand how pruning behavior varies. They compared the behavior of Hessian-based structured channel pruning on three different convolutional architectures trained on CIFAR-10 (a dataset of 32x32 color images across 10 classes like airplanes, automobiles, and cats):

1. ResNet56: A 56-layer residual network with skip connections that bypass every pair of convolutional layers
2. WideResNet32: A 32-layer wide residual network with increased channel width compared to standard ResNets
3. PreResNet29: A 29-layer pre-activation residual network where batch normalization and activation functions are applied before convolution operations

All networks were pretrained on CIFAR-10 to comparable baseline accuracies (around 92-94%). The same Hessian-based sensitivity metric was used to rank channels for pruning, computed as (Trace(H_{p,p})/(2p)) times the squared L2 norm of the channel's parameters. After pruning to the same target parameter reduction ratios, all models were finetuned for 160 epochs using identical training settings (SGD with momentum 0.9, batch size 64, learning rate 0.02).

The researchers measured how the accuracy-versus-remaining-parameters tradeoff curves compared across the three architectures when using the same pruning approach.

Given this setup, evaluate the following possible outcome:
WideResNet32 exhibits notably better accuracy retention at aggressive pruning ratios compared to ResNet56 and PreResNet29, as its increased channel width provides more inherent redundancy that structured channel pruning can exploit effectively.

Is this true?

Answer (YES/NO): NO